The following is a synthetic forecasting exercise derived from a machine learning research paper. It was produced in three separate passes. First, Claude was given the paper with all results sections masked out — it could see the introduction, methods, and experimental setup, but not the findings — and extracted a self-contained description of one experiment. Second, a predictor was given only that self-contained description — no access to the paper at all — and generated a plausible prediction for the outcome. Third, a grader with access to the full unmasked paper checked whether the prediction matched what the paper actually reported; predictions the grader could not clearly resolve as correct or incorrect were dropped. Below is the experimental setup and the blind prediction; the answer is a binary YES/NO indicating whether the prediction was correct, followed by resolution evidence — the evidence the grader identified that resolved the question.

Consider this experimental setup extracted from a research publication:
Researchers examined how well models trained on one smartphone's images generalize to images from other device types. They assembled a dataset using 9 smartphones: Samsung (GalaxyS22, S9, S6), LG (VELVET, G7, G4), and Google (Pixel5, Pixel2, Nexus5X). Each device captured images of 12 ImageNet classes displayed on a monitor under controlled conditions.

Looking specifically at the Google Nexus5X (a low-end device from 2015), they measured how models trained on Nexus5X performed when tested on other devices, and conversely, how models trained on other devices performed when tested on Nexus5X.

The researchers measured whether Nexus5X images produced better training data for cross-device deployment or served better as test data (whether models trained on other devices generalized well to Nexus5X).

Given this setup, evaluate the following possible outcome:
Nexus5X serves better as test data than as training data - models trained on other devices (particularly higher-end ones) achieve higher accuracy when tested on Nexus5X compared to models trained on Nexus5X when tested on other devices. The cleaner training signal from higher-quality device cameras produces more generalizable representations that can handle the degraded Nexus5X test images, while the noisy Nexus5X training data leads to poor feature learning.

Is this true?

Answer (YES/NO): YES